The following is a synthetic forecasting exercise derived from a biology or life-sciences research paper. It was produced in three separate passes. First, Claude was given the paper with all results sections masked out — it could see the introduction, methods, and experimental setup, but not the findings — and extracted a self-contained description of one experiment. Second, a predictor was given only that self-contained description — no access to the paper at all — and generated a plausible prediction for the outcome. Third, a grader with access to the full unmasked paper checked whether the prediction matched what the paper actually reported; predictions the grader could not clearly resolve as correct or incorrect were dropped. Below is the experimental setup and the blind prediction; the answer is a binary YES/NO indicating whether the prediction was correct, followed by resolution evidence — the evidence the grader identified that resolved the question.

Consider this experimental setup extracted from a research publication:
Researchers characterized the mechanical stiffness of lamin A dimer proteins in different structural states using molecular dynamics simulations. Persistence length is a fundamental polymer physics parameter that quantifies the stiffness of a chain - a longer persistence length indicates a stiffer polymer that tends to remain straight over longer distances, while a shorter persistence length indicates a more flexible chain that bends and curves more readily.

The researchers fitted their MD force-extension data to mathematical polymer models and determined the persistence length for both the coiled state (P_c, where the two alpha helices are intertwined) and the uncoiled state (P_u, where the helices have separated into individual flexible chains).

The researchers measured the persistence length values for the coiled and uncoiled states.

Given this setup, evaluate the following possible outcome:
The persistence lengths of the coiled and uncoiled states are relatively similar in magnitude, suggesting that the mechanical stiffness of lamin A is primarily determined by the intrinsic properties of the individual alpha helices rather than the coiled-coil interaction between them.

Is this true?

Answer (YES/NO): NO